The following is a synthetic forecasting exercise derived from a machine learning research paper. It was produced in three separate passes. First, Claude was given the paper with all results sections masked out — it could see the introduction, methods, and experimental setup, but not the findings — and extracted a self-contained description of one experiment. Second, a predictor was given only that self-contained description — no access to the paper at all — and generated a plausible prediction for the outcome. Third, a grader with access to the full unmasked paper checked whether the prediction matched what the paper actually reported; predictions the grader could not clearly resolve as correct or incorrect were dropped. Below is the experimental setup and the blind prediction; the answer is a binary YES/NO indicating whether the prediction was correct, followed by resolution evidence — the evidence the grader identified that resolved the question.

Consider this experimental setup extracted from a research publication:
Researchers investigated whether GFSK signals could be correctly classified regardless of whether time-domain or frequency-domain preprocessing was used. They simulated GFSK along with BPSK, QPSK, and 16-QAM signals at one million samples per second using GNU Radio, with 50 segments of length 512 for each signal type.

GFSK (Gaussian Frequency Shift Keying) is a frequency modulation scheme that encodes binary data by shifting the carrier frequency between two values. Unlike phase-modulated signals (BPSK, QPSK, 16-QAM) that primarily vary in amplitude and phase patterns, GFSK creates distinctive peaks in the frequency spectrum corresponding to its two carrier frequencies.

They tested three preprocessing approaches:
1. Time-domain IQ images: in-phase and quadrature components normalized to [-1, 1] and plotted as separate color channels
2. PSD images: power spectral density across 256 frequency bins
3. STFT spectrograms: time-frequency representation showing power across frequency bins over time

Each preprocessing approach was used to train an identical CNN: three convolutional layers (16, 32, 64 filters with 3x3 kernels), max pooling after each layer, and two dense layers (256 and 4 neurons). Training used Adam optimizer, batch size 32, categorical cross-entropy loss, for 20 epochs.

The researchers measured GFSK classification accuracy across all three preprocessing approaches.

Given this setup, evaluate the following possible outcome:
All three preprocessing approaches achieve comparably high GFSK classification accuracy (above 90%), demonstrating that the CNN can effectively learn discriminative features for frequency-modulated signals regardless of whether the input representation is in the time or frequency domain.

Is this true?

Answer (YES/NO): NO